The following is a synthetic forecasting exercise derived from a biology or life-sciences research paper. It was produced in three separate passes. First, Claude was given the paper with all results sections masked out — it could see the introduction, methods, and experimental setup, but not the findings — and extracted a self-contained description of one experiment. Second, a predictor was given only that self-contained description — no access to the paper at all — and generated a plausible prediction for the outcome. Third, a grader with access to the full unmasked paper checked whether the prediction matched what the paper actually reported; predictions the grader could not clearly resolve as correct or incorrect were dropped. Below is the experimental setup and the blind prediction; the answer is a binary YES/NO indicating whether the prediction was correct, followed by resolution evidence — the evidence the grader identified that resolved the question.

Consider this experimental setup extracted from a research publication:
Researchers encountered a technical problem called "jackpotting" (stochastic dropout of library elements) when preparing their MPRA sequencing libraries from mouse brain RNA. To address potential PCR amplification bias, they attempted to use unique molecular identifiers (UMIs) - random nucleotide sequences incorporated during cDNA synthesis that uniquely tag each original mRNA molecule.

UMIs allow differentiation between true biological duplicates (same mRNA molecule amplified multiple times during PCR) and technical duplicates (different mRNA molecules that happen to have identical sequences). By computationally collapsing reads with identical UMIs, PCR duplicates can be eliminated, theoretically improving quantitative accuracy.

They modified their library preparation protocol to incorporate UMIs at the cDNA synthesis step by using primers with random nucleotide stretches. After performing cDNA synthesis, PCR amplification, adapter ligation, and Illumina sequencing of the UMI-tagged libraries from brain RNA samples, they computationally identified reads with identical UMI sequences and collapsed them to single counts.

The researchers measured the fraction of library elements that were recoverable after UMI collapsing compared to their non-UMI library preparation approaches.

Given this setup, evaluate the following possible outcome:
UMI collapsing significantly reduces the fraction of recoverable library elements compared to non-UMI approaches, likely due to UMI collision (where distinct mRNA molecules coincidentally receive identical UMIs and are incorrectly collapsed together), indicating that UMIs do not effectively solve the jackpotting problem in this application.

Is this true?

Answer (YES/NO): NO